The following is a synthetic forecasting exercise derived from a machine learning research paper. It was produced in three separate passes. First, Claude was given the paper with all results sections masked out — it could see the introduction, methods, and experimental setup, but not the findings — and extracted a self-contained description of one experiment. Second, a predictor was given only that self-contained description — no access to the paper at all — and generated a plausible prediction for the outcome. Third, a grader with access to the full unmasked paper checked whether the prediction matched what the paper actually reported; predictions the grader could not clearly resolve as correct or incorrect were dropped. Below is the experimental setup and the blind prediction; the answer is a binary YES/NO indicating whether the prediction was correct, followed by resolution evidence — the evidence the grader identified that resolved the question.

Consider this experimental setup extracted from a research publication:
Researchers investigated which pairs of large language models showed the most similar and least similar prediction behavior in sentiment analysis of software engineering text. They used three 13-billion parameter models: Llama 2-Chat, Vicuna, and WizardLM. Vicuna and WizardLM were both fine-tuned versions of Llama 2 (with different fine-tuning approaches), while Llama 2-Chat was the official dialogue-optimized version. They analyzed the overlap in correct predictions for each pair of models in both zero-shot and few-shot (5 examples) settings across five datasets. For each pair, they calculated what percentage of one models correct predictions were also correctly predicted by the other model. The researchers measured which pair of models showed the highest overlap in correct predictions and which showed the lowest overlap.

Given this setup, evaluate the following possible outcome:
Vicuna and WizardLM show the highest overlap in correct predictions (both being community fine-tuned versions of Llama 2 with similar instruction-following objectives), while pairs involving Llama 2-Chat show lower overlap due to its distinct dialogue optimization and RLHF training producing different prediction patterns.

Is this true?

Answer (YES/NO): YES